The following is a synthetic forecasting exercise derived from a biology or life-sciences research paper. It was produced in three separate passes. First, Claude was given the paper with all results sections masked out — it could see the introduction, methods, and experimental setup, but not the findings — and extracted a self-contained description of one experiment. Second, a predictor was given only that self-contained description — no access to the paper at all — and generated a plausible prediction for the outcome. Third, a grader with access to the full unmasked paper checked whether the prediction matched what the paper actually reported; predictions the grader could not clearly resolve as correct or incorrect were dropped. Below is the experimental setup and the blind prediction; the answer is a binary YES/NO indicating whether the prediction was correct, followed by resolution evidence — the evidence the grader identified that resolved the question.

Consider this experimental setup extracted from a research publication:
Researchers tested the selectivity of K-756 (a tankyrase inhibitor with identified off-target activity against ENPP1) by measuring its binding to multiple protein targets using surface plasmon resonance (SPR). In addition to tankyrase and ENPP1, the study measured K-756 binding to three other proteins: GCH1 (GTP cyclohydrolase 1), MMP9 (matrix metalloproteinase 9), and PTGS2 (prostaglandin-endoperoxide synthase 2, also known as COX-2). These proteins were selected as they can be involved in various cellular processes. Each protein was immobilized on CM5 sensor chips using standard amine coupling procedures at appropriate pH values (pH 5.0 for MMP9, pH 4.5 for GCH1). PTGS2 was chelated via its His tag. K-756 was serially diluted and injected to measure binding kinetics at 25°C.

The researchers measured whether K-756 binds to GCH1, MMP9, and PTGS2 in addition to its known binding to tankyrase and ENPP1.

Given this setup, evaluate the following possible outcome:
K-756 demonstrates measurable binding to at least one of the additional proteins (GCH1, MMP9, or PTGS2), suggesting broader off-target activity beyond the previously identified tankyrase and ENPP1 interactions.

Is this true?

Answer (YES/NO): NO